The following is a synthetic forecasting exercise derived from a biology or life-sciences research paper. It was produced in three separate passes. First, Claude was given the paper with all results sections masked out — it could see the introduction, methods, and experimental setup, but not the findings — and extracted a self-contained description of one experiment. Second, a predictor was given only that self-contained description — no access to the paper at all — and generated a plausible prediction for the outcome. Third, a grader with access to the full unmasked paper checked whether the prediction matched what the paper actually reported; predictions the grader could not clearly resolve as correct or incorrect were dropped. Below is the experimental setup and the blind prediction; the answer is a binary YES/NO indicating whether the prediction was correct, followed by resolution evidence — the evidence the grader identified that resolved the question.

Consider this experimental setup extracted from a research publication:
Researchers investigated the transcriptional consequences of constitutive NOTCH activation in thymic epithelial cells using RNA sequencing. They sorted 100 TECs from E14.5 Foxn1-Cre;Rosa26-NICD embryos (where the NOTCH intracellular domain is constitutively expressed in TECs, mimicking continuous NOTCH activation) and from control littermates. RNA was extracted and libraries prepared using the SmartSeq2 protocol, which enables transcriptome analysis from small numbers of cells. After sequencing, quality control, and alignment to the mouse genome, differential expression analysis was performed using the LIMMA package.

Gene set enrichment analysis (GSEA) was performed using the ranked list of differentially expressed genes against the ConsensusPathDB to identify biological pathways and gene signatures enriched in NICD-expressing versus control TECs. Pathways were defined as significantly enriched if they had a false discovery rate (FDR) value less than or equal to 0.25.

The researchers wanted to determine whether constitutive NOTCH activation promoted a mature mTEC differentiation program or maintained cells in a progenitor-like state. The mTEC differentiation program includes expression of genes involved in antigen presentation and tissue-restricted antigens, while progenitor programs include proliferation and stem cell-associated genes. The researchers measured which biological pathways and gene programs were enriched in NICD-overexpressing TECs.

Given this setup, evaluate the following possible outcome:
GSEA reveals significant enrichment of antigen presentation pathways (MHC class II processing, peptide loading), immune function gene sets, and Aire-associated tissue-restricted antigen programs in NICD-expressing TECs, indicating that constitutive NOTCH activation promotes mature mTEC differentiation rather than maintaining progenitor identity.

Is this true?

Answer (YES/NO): NO